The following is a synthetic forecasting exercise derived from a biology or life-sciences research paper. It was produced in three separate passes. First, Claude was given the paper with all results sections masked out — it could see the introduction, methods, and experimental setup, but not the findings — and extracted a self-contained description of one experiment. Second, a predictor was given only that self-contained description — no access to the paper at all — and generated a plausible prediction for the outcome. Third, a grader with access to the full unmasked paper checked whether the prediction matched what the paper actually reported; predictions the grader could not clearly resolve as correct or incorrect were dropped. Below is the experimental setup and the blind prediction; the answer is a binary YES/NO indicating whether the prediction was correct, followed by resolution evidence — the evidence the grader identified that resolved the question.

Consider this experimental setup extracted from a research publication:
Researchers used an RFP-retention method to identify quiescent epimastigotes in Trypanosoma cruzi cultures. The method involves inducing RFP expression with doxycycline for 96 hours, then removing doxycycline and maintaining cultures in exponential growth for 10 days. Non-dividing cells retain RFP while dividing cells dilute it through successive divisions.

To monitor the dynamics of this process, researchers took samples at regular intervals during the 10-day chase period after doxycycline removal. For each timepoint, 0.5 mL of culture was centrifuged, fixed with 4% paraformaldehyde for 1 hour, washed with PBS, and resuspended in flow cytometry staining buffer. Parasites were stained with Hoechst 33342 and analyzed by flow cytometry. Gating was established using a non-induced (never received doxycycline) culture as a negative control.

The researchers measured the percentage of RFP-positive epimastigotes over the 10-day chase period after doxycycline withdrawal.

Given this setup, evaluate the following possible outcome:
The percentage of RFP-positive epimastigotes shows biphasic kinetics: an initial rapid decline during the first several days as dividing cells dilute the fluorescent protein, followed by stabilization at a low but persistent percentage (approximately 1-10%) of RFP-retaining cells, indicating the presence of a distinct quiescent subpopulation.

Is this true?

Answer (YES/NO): NO